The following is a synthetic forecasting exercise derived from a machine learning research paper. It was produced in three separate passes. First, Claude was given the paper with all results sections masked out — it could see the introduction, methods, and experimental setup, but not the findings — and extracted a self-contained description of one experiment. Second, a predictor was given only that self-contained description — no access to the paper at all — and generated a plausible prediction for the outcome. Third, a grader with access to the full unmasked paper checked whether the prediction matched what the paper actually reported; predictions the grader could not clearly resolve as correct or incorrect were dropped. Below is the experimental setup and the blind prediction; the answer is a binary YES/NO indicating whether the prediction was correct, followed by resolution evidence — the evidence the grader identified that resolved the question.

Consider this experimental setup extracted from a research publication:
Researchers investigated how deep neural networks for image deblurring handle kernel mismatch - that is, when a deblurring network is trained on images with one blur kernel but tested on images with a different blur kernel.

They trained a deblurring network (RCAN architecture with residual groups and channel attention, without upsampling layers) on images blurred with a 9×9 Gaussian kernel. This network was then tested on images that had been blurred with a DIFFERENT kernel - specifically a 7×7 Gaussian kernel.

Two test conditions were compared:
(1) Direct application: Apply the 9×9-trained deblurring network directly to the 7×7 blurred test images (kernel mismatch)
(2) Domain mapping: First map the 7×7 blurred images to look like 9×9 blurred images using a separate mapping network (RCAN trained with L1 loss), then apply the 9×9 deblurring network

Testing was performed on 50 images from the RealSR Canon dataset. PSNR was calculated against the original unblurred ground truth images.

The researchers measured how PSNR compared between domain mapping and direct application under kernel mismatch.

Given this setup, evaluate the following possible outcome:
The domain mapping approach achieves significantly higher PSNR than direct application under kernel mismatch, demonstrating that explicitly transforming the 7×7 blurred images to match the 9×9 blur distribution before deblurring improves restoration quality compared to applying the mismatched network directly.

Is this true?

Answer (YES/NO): YES